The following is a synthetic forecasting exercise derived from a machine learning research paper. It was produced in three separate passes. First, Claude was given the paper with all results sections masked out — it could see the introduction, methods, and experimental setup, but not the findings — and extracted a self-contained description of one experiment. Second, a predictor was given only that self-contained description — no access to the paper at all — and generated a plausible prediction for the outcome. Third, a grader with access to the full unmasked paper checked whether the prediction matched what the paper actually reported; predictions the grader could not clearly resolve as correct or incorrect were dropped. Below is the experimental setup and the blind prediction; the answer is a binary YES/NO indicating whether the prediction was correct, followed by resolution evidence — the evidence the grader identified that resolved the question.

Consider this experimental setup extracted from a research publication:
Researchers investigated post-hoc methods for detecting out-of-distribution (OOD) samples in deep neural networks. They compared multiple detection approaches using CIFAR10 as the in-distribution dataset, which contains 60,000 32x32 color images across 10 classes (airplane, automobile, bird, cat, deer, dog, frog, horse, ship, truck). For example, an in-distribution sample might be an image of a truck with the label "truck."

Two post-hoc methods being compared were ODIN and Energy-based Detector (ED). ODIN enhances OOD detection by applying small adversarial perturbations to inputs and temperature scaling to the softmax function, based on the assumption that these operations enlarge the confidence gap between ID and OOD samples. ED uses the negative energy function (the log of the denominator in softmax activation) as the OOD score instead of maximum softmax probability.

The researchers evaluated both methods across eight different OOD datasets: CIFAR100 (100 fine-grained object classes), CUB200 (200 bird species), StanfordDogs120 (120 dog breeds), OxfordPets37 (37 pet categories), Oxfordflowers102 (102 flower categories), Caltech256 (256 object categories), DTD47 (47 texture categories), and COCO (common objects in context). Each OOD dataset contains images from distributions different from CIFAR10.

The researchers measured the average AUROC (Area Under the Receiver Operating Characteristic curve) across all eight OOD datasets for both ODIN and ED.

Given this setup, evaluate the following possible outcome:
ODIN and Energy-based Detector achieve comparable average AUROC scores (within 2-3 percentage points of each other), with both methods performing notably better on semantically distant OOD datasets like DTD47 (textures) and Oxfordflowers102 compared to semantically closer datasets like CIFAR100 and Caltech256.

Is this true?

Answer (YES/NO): NO